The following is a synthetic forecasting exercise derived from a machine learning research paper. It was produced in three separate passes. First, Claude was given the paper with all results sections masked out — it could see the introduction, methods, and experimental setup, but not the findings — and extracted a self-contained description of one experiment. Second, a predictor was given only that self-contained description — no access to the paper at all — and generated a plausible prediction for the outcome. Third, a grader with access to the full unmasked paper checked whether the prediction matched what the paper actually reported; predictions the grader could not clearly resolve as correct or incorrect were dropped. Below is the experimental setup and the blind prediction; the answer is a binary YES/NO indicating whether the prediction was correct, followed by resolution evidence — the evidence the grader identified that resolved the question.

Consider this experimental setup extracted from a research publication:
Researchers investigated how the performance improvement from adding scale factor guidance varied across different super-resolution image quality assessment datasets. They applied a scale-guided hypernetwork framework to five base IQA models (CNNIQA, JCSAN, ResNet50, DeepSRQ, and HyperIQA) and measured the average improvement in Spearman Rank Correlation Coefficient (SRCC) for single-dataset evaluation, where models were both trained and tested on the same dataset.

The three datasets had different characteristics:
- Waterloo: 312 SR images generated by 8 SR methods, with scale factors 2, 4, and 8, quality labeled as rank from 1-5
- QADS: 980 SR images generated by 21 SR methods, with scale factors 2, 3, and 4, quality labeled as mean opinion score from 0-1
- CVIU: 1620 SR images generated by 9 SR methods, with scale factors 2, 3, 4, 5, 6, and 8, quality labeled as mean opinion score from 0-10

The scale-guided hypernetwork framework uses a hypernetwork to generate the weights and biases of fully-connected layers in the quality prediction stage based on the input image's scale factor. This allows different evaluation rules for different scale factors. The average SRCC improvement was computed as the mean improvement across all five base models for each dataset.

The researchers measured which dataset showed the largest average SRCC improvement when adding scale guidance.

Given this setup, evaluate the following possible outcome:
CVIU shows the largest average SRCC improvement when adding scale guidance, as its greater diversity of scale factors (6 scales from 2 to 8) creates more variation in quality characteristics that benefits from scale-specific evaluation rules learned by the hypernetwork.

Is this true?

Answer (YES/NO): YES